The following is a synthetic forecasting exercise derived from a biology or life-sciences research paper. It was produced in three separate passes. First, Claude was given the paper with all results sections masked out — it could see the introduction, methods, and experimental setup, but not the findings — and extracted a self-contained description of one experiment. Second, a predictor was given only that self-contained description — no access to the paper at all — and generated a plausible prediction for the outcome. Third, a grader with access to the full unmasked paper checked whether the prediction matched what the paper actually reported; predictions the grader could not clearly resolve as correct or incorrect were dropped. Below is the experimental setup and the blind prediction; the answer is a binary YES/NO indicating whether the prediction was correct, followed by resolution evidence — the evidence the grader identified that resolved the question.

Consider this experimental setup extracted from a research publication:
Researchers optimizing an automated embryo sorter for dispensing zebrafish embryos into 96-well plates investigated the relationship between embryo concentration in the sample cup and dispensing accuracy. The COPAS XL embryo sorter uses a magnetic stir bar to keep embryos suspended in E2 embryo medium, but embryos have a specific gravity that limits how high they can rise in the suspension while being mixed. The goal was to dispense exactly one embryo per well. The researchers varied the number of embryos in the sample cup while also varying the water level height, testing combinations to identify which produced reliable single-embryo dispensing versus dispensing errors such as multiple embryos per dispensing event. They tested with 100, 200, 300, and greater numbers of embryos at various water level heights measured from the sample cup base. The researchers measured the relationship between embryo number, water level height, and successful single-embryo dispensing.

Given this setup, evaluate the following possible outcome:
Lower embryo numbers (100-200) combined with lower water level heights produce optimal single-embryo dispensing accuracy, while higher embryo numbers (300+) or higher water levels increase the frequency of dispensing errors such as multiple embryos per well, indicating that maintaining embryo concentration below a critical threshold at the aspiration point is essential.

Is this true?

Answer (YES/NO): NO